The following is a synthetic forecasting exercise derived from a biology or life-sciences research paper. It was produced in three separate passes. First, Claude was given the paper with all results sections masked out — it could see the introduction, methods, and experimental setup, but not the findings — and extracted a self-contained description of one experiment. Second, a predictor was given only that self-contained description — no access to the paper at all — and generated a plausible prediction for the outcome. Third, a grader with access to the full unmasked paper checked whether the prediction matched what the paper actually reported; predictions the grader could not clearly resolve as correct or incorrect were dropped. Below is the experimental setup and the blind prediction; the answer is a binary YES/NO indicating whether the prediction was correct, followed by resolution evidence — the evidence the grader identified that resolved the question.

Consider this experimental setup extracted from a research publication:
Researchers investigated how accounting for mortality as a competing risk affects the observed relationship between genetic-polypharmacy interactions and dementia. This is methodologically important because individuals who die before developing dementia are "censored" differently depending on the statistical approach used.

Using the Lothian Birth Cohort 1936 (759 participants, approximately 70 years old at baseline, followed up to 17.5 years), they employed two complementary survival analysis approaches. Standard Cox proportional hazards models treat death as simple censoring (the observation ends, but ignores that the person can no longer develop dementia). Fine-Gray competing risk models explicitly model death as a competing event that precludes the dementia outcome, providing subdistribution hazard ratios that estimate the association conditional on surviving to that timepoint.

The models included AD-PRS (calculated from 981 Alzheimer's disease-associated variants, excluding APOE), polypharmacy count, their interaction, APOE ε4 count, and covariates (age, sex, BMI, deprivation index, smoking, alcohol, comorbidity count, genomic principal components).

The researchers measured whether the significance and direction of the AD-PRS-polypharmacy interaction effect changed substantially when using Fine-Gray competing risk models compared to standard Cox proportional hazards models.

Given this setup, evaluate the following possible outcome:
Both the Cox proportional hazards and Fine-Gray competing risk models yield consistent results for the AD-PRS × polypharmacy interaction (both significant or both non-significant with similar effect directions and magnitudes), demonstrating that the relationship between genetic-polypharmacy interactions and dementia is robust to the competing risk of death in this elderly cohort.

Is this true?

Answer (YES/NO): YES